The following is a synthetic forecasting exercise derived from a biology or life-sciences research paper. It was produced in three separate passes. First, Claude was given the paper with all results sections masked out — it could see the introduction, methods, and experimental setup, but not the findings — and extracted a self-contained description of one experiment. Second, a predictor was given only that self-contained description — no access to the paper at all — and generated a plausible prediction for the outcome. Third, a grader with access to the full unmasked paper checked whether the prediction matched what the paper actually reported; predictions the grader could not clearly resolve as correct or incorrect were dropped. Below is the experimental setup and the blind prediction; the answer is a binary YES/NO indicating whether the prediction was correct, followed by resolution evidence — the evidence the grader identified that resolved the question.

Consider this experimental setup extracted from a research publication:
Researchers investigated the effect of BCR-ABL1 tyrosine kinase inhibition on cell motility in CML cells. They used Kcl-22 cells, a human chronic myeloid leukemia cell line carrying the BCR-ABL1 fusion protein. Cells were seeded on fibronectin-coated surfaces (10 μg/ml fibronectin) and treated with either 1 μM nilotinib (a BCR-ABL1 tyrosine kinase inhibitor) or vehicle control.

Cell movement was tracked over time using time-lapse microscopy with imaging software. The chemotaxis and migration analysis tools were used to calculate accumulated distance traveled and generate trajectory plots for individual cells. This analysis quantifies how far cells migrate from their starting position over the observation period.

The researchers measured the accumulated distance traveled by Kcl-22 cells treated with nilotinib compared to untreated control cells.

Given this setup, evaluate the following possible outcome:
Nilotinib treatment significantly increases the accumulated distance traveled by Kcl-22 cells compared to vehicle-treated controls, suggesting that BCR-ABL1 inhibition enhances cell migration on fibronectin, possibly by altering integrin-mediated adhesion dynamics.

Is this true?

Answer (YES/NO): NO